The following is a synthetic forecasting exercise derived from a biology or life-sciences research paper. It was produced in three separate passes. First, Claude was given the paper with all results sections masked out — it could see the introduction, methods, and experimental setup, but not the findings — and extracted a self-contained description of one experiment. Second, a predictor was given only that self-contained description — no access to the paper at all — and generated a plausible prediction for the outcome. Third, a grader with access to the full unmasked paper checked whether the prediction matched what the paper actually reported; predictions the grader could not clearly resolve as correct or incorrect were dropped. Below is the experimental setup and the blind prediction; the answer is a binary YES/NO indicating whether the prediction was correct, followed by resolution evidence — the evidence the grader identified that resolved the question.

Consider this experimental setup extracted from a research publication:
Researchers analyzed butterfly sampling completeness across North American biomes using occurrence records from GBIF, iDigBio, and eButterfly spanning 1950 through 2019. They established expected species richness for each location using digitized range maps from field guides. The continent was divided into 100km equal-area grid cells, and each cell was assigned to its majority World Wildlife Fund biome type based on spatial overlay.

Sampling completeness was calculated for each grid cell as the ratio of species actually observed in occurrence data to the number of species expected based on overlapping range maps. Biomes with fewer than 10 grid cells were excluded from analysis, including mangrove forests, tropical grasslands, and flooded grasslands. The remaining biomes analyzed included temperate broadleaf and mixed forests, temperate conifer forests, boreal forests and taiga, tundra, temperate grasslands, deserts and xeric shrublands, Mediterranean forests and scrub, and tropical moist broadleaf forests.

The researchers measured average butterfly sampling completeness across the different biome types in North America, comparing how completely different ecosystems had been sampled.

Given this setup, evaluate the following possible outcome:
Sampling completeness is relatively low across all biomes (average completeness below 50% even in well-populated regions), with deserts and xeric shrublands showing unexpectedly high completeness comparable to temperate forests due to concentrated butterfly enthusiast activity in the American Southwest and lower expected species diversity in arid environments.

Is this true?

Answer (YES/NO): NO